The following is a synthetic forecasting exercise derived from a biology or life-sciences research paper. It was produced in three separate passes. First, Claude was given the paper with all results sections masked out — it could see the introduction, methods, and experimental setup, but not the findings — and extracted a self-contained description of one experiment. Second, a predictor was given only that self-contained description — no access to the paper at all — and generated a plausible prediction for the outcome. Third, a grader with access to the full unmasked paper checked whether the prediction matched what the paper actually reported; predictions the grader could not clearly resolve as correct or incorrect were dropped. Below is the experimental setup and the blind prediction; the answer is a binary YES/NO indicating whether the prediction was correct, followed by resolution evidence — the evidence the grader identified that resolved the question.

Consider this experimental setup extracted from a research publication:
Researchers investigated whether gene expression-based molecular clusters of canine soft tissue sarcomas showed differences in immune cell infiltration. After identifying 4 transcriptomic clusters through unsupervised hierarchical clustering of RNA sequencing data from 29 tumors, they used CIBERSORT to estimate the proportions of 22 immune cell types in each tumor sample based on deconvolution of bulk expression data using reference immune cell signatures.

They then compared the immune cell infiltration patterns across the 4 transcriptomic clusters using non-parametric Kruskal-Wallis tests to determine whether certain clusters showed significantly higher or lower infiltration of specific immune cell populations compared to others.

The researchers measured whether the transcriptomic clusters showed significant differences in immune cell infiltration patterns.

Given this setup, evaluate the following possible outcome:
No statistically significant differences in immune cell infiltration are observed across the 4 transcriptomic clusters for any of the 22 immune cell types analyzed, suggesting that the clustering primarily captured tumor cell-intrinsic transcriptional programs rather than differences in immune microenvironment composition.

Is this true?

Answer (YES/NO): NO